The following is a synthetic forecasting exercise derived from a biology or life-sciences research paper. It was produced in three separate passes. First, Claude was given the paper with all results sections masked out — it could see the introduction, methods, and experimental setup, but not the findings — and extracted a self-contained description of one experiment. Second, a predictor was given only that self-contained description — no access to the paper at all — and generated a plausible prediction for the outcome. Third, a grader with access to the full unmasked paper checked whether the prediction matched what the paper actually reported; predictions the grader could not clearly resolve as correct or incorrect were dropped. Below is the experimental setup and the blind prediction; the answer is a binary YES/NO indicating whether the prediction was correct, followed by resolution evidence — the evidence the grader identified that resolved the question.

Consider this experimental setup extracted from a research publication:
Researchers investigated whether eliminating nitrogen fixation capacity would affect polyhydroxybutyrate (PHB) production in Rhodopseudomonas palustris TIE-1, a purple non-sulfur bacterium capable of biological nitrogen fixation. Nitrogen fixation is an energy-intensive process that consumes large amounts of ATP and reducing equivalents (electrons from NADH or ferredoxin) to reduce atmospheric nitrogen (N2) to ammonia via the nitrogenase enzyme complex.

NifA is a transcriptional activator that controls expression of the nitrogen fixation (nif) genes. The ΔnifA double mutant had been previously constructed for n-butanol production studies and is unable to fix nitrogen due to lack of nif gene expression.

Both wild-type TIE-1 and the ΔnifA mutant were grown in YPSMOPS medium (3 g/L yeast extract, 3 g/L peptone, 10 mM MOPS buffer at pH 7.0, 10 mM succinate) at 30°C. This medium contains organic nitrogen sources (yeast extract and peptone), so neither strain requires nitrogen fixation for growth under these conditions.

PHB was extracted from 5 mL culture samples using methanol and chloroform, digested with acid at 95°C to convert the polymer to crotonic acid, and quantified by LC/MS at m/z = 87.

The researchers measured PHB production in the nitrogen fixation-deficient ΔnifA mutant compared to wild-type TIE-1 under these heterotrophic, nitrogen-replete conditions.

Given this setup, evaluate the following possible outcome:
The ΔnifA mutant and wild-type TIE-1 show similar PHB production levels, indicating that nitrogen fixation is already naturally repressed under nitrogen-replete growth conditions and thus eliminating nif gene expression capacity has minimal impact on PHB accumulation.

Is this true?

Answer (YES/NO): NO